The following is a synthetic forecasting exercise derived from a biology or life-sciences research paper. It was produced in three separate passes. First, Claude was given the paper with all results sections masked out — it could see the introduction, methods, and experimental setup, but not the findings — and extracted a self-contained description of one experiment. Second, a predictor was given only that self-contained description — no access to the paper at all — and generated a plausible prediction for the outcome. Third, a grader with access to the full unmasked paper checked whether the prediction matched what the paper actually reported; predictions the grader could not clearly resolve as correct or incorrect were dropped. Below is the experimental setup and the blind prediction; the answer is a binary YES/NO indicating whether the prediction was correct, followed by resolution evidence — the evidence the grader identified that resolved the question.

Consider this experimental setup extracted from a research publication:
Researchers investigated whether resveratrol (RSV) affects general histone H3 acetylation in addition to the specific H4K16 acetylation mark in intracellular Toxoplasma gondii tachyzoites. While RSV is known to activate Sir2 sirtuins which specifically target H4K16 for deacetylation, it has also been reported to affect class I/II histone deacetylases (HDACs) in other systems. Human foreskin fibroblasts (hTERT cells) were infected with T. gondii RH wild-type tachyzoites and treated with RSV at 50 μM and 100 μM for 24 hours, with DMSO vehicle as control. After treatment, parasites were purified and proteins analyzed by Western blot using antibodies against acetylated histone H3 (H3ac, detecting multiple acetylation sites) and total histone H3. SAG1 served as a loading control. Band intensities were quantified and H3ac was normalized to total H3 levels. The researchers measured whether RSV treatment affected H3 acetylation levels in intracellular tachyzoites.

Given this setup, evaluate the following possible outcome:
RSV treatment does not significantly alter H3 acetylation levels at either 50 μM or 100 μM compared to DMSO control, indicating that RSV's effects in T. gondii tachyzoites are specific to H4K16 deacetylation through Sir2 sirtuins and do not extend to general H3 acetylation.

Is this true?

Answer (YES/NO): YES